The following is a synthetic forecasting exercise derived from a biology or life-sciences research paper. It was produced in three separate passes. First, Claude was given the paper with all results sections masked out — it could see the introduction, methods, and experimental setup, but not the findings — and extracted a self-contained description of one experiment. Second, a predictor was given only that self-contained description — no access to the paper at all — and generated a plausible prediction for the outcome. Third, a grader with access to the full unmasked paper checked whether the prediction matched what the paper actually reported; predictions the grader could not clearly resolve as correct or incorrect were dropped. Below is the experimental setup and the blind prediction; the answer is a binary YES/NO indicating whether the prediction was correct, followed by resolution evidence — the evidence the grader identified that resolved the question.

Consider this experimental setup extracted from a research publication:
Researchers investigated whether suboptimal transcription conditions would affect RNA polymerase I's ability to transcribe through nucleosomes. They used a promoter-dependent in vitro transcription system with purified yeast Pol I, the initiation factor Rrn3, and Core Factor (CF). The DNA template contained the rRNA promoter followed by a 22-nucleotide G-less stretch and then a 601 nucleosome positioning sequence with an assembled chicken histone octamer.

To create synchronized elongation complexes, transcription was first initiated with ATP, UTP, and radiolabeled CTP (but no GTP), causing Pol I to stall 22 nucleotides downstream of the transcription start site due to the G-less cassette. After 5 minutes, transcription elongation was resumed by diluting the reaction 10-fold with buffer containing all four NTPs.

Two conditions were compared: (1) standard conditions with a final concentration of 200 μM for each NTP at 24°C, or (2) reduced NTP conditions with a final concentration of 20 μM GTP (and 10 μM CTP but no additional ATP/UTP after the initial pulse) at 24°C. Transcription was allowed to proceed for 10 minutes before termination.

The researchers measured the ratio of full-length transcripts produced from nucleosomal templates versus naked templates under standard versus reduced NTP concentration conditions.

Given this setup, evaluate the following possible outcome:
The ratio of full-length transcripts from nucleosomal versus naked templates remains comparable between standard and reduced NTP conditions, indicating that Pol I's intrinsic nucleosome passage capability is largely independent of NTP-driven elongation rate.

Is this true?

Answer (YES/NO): NO